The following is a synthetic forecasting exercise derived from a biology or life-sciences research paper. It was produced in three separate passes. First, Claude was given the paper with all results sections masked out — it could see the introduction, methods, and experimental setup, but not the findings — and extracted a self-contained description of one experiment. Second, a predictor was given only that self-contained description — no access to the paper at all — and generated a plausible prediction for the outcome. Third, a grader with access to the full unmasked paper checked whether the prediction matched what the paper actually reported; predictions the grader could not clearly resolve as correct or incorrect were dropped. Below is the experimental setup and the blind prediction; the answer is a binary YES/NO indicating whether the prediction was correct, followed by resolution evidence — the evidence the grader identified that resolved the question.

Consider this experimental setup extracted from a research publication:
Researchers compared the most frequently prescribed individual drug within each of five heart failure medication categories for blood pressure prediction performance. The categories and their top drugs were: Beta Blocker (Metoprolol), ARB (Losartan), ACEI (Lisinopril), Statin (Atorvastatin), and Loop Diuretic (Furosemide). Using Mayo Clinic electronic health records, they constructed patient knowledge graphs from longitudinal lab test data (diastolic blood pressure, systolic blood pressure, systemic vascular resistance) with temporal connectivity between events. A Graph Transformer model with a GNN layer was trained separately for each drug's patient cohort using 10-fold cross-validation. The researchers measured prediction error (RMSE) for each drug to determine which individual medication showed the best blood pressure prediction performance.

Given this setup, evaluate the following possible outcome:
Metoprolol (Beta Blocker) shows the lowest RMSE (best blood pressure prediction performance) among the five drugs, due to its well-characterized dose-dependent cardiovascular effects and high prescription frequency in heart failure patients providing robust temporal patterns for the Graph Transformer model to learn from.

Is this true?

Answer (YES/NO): YES